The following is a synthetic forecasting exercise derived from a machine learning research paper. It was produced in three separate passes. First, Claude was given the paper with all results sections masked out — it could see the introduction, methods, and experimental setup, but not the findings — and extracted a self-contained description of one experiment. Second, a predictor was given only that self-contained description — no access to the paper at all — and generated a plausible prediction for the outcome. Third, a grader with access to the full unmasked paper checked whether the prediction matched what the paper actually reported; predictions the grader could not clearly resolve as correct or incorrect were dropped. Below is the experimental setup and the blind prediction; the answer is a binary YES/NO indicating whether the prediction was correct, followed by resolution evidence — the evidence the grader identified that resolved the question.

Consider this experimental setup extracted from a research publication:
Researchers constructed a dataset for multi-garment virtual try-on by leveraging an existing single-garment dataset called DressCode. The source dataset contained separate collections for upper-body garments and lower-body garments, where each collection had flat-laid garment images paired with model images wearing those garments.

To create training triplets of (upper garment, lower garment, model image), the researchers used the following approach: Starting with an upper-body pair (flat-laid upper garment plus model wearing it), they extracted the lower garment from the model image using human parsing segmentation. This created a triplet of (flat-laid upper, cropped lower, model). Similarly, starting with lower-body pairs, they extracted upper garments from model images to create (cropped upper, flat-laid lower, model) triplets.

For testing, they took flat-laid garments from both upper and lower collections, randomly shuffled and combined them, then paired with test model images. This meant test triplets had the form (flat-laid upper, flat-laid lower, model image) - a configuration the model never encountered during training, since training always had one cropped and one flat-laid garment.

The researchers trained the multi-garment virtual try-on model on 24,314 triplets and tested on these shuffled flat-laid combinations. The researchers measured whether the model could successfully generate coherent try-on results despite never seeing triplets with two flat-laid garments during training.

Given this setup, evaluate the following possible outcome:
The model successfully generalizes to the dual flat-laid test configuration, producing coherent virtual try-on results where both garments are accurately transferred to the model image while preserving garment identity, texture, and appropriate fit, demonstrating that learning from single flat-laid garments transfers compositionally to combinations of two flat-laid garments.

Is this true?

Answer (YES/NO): YES